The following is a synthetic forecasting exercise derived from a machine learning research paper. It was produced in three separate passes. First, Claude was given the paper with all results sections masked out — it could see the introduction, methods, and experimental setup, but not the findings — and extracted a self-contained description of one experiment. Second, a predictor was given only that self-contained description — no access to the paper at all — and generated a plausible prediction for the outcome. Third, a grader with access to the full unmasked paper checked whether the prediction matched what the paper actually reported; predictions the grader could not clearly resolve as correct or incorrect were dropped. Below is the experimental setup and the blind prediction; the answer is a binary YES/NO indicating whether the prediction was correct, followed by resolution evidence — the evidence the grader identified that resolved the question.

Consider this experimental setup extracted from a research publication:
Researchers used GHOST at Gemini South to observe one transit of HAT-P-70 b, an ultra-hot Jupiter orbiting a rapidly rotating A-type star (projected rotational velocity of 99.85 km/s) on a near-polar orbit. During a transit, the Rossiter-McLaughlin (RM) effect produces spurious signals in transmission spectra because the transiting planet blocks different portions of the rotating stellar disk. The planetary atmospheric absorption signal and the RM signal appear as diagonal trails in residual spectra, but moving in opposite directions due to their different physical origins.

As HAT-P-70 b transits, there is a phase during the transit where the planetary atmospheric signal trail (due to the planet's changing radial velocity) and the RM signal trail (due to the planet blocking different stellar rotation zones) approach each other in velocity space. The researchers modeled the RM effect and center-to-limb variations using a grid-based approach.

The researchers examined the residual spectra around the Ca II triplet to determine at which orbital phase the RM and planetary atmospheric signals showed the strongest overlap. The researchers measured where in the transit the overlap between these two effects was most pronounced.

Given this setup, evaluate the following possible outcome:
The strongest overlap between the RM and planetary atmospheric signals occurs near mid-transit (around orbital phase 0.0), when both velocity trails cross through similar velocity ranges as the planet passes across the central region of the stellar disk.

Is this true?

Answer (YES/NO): NO